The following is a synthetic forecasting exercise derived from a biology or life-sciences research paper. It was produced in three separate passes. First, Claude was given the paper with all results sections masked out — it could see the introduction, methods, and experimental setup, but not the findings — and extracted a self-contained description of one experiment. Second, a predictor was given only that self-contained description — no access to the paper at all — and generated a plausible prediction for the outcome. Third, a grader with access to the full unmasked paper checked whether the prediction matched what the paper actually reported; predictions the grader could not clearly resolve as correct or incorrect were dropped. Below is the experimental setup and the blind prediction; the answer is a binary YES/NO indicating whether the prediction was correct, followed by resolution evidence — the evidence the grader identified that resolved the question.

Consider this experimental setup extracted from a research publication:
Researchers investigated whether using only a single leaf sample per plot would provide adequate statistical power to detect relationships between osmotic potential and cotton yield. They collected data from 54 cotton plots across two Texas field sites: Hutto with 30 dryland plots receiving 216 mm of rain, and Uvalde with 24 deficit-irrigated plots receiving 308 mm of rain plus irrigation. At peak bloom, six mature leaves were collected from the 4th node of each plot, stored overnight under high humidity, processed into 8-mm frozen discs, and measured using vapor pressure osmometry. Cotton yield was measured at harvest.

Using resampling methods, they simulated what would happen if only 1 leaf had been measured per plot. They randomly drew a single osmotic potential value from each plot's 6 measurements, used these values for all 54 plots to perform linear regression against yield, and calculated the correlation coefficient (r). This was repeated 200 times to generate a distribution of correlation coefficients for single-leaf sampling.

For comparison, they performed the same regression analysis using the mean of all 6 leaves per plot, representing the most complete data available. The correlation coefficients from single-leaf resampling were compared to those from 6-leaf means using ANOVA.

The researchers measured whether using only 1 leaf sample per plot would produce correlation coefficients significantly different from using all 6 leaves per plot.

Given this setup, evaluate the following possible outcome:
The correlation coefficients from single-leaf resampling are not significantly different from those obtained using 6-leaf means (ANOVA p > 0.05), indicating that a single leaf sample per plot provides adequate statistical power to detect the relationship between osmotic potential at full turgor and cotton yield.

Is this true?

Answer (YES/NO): NO